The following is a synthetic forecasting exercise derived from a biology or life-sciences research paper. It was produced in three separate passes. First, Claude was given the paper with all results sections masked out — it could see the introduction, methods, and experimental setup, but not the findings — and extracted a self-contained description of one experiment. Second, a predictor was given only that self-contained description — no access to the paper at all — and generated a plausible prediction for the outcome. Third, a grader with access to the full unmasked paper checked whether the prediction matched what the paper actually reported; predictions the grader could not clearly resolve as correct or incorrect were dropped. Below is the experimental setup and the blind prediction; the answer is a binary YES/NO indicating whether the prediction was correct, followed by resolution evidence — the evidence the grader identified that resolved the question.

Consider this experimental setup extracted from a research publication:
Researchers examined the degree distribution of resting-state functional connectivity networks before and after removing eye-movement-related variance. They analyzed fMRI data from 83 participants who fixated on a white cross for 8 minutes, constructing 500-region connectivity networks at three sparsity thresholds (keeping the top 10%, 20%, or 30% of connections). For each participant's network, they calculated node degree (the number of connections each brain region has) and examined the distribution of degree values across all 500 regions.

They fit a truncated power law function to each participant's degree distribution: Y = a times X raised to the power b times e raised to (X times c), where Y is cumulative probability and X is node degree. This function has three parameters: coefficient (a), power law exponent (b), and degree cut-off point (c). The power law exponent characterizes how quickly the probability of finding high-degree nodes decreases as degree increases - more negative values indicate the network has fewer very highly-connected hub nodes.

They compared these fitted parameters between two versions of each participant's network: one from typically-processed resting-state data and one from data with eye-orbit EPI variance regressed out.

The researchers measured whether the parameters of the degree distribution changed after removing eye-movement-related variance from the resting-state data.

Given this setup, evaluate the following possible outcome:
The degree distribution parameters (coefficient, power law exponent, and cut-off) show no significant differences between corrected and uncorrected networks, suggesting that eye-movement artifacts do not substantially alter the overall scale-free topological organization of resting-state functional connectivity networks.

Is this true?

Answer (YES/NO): NO